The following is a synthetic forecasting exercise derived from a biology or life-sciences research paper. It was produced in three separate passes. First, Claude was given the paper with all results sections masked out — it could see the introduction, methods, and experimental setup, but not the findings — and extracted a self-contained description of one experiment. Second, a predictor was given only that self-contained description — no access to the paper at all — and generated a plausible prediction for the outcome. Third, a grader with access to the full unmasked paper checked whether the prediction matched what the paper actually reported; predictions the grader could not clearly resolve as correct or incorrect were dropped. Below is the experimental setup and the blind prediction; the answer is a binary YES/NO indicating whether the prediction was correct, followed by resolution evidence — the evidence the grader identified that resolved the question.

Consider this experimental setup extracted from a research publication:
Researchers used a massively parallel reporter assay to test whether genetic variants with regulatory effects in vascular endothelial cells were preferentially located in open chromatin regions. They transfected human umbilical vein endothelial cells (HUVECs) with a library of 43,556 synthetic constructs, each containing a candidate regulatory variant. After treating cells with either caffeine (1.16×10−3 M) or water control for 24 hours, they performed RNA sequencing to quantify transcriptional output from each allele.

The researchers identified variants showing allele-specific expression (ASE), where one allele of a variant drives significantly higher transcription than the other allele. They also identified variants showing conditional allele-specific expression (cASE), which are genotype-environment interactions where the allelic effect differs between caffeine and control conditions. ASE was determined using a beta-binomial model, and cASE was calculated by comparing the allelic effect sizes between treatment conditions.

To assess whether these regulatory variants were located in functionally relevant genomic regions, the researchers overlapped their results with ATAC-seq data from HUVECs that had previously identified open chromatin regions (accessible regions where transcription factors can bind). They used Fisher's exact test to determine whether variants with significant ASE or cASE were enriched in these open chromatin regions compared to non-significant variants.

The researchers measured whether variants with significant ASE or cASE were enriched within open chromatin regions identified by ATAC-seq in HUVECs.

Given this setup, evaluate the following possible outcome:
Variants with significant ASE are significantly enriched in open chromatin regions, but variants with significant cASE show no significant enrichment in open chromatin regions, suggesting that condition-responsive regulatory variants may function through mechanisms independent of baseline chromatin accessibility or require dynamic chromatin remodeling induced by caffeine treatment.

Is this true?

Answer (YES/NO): NO